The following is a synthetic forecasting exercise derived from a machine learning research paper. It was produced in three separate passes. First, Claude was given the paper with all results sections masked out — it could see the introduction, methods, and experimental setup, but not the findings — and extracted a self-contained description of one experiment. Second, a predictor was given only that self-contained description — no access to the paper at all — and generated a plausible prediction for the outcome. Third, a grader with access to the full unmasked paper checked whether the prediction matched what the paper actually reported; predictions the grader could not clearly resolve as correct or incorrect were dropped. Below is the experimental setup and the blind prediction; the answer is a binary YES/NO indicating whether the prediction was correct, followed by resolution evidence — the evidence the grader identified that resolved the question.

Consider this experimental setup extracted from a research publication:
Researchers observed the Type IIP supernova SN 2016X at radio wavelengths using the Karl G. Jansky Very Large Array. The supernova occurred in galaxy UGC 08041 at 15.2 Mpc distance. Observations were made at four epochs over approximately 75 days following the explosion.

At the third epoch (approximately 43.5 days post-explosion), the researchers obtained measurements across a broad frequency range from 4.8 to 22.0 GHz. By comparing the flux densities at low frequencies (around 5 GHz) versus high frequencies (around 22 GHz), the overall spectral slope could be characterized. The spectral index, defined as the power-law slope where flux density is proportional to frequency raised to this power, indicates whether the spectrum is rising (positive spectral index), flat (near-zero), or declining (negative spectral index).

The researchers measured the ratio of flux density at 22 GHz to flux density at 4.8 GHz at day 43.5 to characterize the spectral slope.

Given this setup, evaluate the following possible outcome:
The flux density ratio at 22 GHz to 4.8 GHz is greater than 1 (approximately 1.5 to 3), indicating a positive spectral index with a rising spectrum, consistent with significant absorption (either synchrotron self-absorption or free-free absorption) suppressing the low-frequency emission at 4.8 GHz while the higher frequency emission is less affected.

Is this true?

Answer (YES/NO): NO